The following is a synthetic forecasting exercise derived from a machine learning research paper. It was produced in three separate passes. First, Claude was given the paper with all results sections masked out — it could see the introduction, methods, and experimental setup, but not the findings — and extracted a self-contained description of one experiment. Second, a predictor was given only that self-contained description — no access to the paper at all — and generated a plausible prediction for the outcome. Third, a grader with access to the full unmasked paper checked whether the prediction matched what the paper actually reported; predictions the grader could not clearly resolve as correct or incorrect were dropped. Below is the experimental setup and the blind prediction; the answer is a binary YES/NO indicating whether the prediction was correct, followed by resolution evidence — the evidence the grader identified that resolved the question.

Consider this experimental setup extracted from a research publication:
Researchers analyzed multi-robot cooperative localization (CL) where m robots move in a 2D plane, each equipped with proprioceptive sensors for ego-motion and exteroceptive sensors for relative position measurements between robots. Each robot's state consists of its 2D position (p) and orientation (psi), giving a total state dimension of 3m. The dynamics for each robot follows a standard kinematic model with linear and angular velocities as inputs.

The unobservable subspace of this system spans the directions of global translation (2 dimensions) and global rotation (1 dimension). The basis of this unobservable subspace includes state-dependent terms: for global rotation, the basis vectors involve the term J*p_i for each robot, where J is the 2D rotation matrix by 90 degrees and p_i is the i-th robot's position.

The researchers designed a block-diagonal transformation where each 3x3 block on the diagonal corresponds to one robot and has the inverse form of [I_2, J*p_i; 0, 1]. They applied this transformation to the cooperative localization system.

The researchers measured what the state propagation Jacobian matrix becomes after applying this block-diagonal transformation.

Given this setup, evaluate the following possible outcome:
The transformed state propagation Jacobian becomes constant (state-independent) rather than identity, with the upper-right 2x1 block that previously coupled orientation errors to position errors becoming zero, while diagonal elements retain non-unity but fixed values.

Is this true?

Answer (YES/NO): NO